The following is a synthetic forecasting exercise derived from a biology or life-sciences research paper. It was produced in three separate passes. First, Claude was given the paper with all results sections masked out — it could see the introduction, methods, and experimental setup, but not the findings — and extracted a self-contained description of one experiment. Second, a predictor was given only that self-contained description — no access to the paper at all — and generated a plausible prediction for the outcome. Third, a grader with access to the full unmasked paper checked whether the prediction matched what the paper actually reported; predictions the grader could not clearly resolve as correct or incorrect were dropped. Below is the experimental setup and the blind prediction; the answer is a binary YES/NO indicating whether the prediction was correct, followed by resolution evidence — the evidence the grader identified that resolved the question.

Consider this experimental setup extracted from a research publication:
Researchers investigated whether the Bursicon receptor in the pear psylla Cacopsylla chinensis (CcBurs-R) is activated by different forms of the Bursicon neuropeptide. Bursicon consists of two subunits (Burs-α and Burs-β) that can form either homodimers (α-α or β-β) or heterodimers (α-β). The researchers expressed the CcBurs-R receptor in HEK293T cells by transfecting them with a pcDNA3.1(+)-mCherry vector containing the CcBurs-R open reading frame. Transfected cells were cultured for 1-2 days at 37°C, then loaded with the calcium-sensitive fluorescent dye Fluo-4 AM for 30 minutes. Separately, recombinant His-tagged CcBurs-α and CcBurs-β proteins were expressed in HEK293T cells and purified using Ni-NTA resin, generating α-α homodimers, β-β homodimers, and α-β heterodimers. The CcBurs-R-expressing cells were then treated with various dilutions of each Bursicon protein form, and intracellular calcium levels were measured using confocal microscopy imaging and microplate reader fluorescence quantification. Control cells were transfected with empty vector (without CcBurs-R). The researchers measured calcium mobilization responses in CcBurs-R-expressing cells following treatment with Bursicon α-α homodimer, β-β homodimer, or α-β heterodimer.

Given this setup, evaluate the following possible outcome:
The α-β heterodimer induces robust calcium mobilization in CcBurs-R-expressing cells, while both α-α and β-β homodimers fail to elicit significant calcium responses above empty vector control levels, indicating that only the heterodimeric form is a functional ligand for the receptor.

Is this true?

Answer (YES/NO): YES